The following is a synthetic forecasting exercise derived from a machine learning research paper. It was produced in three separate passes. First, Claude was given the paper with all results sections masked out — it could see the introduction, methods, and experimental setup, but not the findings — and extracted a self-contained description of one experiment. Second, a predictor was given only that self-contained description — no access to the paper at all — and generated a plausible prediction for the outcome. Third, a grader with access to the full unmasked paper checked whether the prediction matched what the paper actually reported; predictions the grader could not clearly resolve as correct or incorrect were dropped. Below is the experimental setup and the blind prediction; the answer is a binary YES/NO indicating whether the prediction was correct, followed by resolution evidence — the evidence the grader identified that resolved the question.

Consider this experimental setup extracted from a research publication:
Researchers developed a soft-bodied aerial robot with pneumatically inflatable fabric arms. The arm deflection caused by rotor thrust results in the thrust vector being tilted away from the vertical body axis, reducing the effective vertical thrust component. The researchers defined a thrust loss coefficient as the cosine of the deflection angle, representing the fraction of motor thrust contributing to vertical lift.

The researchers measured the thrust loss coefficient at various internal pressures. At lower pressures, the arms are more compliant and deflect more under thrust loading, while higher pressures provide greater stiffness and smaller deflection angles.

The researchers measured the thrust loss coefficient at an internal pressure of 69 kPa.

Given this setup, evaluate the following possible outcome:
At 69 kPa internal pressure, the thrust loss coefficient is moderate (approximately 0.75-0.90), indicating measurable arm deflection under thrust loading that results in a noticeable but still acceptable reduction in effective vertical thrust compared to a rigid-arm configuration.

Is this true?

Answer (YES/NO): NO